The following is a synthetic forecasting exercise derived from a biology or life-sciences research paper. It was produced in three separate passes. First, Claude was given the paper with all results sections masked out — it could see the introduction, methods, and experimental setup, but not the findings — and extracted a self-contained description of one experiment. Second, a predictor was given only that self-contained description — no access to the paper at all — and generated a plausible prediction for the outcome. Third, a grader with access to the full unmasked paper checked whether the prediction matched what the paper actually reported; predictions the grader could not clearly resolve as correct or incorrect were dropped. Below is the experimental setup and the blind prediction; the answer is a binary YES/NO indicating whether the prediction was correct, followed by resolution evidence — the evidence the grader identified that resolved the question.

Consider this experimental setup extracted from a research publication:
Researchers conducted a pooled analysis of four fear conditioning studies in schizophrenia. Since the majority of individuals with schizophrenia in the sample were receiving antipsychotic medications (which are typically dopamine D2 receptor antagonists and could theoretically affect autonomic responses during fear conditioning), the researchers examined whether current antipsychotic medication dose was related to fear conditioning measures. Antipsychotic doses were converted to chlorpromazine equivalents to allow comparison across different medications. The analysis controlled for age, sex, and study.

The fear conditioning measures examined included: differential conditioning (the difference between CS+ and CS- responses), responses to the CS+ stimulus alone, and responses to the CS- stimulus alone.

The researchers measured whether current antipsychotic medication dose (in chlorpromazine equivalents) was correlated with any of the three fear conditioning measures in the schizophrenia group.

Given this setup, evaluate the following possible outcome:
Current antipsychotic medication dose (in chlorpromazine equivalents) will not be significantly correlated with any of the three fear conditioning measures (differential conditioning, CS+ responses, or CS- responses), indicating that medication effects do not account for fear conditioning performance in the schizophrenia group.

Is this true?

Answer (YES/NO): YES